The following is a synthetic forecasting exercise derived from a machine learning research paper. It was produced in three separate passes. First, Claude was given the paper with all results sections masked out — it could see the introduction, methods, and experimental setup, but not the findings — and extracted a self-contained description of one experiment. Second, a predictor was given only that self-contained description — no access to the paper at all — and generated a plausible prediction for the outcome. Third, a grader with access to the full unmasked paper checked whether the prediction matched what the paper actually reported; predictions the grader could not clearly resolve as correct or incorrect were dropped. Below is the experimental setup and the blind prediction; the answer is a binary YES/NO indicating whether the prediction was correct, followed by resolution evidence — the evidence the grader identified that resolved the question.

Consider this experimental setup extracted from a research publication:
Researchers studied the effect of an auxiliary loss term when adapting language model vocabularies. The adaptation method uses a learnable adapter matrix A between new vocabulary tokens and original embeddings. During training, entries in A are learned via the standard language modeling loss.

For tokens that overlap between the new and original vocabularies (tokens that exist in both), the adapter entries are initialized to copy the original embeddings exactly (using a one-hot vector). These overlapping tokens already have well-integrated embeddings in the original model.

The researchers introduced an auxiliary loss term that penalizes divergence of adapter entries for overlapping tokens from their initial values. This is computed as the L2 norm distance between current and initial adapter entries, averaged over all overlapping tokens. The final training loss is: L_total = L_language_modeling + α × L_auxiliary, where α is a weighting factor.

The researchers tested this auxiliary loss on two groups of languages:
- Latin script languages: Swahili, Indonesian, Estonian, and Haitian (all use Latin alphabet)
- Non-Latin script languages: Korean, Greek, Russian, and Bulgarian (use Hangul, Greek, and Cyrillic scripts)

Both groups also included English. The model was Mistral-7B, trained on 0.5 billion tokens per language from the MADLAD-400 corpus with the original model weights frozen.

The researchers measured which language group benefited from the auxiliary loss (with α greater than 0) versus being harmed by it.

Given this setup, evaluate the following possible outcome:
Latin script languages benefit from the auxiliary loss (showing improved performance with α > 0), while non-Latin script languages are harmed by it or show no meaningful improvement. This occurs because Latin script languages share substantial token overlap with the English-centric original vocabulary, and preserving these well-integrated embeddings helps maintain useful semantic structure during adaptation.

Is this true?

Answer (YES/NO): NO